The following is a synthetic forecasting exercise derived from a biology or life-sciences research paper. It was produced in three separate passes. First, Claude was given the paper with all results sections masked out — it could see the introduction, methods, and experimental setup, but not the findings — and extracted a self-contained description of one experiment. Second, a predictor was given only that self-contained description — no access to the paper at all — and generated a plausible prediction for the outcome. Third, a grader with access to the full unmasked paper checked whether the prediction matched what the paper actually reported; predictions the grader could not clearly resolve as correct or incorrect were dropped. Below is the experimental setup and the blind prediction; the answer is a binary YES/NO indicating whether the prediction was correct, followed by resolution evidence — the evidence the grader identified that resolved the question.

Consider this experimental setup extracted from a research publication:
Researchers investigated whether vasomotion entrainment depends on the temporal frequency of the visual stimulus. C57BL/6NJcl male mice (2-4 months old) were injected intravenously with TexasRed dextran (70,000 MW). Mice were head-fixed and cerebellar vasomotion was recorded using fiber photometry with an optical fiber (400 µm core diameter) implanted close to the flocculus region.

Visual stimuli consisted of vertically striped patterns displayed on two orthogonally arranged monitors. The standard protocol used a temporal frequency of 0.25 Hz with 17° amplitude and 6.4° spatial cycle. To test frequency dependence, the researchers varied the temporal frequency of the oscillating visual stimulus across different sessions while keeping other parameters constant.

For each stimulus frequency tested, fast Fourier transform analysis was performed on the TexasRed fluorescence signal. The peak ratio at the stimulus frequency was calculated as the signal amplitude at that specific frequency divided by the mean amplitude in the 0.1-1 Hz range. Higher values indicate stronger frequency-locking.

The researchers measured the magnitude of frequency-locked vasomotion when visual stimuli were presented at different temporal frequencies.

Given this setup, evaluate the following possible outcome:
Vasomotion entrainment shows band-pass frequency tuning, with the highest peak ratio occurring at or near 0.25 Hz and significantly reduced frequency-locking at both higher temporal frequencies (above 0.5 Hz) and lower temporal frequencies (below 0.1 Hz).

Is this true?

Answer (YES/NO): NO